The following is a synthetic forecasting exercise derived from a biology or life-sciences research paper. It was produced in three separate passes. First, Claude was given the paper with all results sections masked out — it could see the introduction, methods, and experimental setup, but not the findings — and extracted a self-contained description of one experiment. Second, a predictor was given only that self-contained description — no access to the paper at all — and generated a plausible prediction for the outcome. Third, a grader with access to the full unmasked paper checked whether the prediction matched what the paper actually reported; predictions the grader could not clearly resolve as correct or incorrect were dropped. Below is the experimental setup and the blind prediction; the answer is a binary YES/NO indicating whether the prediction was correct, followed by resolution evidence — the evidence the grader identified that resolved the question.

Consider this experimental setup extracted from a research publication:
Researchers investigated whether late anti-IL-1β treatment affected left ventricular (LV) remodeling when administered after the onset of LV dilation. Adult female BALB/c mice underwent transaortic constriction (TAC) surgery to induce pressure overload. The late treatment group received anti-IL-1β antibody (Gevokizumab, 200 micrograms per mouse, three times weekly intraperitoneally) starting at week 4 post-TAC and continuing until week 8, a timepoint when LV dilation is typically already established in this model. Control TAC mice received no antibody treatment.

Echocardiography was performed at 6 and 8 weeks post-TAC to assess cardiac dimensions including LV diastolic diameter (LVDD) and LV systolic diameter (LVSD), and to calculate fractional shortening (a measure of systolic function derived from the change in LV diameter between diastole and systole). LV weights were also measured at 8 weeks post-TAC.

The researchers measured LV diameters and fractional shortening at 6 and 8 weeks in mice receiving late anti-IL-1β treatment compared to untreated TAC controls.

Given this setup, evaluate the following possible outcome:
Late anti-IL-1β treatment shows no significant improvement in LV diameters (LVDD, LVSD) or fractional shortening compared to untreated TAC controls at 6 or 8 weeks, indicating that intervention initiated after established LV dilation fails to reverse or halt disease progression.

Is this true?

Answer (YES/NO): YES